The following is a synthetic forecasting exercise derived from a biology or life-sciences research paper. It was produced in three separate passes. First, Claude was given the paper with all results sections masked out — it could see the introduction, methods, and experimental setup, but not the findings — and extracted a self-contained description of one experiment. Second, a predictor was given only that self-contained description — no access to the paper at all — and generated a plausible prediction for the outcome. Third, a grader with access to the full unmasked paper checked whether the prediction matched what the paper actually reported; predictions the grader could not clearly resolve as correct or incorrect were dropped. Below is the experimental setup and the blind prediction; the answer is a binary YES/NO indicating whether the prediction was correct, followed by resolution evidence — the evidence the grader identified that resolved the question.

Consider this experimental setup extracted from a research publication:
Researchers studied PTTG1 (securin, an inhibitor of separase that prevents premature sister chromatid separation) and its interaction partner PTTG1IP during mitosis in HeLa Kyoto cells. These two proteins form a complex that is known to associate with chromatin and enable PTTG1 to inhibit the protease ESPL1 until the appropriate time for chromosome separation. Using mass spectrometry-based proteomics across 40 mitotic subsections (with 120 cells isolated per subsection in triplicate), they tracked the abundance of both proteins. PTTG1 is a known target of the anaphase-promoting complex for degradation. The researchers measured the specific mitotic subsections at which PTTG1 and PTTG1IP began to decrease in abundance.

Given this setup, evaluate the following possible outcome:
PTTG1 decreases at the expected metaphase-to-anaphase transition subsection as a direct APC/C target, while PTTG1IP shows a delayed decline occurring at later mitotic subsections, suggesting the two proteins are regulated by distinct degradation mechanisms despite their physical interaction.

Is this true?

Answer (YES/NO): YES